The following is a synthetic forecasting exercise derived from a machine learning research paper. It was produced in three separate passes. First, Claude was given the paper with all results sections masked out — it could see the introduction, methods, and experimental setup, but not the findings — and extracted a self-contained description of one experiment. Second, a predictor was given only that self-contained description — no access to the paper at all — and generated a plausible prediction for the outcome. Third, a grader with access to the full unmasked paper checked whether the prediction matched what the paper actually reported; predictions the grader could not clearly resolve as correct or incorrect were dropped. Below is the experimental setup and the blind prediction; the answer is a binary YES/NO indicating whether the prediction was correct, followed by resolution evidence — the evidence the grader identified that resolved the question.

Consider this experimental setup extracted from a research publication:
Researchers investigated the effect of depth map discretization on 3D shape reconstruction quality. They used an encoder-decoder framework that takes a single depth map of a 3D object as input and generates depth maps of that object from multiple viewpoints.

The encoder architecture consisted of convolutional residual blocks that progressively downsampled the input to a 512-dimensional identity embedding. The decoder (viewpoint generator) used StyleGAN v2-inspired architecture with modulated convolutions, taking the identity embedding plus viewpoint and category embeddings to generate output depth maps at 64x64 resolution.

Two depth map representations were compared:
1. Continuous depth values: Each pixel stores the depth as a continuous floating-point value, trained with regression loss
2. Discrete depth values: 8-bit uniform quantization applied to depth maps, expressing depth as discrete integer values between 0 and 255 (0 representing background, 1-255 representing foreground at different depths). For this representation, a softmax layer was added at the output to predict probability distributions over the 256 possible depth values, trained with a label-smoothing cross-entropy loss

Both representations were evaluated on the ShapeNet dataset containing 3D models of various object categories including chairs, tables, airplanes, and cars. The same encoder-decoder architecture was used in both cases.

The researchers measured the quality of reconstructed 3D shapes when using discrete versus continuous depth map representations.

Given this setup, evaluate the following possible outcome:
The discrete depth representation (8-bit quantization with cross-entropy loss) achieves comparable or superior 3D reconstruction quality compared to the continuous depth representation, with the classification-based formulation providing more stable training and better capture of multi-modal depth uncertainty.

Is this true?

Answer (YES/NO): YES